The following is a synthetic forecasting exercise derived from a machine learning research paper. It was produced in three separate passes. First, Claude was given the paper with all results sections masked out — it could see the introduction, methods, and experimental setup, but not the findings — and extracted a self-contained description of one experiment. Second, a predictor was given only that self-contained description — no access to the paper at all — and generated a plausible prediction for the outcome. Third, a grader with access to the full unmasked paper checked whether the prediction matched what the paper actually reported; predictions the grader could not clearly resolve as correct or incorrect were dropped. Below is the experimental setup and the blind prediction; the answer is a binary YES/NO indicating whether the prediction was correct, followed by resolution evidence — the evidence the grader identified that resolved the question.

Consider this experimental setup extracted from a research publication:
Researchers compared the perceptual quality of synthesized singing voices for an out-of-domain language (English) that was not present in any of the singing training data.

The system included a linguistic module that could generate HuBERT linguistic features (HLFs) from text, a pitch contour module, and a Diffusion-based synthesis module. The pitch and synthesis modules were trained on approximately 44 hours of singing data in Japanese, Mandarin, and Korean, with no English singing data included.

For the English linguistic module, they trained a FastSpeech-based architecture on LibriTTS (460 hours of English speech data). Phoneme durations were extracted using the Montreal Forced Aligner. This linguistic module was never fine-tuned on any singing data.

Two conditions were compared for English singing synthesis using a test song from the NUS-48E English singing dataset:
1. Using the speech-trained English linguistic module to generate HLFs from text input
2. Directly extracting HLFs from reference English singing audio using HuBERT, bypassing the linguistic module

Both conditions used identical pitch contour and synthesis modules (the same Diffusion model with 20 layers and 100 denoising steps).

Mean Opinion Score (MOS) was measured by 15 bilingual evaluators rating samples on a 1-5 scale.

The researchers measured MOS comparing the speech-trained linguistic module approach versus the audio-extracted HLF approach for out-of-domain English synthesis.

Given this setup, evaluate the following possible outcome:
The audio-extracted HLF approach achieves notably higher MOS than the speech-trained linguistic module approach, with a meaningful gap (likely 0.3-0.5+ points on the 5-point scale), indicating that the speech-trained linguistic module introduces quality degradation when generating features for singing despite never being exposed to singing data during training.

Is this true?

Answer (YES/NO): YES